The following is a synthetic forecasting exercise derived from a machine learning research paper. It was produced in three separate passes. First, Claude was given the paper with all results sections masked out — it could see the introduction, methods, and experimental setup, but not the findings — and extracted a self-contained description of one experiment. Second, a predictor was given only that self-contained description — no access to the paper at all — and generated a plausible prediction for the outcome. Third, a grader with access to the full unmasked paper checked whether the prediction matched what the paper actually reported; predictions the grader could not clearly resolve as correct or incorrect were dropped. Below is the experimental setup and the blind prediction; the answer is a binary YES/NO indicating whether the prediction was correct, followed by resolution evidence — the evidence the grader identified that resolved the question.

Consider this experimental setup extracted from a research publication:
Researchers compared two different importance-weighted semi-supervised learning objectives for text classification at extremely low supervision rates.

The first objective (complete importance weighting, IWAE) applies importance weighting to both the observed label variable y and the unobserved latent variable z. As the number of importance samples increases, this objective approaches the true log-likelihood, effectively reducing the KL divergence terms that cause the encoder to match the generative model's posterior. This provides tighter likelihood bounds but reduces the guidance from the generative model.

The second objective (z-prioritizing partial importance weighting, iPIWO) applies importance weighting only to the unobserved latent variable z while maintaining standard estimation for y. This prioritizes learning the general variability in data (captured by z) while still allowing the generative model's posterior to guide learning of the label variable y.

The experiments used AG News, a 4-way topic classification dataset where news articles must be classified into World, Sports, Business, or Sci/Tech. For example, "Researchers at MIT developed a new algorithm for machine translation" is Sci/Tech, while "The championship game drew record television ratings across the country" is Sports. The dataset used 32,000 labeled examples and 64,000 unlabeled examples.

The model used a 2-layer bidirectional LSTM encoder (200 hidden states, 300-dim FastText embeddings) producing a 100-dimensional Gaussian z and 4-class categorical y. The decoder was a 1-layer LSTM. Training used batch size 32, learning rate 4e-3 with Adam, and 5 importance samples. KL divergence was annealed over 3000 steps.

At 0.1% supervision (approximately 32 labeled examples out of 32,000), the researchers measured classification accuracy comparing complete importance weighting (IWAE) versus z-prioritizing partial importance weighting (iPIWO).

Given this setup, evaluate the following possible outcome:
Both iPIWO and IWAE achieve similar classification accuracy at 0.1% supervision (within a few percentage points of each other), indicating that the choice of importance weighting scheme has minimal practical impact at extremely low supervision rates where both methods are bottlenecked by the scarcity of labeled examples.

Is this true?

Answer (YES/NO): YES